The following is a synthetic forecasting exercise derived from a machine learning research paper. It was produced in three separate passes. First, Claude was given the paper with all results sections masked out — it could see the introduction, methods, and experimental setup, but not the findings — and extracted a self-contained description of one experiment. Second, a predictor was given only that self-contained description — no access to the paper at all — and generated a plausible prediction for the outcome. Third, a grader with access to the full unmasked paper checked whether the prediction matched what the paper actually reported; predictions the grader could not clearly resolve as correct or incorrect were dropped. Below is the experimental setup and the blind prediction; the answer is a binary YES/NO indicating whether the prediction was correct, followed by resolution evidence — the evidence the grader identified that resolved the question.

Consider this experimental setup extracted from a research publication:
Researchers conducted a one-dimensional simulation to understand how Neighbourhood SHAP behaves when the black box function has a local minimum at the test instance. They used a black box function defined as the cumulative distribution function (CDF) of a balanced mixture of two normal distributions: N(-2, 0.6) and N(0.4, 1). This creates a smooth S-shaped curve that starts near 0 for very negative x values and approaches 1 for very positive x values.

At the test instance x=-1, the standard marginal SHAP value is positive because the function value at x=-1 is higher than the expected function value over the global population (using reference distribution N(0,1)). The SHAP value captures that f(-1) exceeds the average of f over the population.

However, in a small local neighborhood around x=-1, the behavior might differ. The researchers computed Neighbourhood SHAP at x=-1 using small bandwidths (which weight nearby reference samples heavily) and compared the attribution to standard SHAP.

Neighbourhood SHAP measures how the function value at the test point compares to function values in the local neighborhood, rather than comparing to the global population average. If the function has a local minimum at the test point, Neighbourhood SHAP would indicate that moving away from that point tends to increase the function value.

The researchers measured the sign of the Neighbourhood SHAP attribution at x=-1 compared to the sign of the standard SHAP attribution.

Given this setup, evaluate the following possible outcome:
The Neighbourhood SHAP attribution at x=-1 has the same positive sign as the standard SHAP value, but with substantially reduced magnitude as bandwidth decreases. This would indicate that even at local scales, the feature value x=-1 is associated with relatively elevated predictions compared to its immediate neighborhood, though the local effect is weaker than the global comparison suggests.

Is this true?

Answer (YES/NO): NO